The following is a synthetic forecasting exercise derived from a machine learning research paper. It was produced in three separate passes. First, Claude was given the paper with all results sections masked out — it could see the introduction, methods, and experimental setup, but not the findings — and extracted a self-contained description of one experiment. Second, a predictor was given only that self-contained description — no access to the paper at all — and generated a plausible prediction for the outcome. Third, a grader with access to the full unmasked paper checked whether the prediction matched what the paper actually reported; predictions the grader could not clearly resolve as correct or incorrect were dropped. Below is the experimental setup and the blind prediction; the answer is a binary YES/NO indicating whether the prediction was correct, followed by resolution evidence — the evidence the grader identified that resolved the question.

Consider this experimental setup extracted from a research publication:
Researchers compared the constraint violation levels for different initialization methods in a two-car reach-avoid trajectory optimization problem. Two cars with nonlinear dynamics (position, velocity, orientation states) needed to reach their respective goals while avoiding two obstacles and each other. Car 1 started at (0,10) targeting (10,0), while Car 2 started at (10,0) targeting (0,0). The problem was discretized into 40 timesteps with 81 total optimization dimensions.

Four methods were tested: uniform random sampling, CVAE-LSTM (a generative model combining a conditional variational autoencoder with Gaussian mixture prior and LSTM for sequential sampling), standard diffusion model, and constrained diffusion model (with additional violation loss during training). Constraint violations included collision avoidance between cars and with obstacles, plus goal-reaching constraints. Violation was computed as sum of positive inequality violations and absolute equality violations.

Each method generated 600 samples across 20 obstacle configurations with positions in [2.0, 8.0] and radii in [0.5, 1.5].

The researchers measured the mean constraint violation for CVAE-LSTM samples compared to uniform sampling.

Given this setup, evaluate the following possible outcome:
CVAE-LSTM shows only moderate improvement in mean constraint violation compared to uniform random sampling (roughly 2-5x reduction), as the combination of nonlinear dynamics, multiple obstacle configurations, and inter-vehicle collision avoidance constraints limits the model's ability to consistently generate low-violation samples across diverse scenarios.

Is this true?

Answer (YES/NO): YES